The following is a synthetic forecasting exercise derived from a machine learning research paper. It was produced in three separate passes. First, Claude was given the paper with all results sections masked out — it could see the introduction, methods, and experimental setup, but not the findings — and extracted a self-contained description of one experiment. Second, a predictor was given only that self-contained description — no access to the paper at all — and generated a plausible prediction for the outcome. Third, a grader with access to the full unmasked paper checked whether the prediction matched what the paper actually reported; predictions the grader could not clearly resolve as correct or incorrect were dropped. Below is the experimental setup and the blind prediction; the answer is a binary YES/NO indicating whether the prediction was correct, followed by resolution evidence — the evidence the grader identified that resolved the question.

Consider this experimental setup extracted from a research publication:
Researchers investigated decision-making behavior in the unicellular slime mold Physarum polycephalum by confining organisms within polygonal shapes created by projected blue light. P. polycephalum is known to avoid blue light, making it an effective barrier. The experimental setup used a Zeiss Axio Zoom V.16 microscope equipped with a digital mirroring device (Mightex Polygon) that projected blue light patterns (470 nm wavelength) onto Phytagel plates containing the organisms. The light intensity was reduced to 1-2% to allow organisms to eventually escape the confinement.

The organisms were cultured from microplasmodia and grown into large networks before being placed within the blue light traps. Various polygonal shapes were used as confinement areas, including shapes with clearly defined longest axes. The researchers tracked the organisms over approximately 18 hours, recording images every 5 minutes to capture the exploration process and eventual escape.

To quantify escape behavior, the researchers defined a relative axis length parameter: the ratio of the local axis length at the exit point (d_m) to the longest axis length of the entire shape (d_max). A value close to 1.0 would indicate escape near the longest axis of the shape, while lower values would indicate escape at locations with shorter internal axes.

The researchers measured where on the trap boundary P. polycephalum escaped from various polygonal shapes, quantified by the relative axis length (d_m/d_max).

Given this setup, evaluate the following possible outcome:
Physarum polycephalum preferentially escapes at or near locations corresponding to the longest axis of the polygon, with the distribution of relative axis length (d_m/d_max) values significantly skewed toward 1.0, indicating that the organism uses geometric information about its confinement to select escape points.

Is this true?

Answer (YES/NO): YES